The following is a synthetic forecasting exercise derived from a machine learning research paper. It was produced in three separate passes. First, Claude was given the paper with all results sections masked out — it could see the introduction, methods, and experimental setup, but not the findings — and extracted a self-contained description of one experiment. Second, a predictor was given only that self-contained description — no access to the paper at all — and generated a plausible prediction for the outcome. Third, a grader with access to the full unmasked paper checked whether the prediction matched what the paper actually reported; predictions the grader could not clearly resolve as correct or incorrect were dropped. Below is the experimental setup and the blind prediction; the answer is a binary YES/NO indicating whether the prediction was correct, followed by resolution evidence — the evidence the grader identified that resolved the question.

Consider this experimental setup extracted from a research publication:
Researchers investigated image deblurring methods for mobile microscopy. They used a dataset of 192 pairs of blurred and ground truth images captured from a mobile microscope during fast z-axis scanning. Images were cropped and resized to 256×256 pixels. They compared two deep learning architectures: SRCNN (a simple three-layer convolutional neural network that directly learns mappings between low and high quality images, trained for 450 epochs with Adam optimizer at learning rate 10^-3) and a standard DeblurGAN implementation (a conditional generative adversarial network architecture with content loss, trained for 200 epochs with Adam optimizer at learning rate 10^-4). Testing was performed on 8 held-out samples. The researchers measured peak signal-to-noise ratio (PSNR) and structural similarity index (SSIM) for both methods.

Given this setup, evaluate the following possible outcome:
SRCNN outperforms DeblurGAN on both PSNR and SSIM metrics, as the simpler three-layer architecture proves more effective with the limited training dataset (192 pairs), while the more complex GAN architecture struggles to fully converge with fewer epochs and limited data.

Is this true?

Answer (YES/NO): YES